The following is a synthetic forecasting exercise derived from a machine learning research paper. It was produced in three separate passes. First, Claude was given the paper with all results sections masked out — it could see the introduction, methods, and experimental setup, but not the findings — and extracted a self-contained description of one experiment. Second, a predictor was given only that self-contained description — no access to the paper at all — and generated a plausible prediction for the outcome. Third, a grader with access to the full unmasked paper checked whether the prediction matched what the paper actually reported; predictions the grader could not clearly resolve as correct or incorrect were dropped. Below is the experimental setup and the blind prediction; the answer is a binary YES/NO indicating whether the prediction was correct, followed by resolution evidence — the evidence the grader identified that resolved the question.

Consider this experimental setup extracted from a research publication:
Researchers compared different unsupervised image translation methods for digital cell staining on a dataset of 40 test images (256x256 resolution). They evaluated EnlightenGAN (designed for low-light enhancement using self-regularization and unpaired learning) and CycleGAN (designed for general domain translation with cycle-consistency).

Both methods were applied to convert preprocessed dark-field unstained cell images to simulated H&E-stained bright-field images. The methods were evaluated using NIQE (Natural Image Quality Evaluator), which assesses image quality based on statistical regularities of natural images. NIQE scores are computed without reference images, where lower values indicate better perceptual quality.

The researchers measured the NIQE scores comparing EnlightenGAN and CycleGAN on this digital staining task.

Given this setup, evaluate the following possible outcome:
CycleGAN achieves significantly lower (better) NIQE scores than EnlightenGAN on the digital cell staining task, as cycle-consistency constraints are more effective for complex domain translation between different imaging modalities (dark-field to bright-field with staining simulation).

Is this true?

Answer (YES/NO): YES